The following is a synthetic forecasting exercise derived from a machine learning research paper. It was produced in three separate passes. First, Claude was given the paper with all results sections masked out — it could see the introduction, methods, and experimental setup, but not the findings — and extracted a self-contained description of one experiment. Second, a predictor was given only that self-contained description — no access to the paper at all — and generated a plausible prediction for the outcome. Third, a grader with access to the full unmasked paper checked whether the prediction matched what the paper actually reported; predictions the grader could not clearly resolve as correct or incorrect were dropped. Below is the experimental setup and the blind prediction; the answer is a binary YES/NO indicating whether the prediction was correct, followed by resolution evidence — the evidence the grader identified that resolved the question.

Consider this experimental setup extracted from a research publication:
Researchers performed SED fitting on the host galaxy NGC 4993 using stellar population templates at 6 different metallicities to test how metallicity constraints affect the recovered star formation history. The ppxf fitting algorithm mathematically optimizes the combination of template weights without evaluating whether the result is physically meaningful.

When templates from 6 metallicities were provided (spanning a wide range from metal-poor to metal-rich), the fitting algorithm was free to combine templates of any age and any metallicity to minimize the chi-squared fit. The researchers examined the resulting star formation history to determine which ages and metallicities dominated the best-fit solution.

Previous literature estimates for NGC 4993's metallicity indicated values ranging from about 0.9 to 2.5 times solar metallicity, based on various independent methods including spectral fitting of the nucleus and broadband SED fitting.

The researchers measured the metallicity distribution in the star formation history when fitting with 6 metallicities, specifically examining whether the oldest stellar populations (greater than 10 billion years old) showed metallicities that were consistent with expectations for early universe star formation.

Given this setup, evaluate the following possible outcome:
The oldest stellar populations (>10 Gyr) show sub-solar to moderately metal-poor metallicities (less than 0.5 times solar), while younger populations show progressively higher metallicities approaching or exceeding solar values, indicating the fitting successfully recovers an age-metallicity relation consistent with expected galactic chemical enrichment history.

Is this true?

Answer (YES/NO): NO